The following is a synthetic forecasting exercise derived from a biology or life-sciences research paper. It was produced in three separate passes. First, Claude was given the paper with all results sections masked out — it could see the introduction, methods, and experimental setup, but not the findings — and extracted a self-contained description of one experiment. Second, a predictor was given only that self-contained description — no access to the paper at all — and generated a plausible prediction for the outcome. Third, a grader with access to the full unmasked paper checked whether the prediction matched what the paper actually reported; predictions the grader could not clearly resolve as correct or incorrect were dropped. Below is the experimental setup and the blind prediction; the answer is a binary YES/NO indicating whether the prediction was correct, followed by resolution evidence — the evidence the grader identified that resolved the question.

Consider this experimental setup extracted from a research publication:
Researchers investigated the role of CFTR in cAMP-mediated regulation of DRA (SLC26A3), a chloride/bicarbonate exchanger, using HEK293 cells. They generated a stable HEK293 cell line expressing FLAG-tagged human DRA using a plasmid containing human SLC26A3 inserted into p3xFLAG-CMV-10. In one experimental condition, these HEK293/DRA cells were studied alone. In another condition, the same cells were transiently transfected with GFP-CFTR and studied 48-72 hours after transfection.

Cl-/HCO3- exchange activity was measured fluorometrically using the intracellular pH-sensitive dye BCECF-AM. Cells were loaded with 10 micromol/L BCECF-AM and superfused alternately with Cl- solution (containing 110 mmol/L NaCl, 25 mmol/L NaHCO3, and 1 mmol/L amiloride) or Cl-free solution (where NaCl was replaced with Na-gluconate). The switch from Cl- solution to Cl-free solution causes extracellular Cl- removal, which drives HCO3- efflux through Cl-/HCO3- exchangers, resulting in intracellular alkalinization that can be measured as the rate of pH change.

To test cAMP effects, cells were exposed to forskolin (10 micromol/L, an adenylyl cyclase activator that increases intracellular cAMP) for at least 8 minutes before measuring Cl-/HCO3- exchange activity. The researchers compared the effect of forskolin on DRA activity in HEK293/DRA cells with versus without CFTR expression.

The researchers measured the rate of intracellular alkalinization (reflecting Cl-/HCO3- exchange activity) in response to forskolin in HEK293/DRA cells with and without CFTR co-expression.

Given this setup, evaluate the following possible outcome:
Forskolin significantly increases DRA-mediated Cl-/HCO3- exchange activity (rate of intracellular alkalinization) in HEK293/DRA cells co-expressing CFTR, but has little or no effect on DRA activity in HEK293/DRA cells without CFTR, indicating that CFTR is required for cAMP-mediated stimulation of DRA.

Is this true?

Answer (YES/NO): YES